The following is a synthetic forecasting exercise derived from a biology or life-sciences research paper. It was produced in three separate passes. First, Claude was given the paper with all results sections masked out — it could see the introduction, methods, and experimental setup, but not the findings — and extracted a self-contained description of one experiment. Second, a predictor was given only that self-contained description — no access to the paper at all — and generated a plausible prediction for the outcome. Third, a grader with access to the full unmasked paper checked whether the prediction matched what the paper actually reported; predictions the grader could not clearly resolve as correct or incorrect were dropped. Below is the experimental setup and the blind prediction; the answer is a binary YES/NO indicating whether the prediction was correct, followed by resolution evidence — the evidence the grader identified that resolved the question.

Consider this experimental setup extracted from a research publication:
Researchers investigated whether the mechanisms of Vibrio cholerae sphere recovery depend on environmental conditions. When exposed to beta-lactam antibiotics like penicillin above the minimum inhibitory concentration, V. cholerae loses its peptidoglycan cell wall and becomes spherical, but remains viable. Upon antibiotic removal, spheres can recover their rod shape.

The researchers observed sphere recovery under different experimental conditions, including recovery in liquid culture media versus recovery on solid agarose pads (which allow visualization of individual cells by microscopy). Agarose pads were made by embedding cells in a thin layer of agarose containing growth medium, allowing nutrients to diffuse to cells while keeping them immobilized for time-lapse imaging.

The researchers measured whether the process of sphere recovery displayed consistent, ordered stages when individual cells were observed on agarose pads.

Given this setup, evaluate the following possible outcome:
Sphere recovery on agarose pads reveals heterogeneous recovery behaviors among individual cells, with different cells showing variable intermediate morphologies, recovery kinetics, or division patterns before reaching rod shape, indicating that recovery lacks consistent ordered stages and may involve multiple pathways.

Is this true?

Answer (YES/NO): NO